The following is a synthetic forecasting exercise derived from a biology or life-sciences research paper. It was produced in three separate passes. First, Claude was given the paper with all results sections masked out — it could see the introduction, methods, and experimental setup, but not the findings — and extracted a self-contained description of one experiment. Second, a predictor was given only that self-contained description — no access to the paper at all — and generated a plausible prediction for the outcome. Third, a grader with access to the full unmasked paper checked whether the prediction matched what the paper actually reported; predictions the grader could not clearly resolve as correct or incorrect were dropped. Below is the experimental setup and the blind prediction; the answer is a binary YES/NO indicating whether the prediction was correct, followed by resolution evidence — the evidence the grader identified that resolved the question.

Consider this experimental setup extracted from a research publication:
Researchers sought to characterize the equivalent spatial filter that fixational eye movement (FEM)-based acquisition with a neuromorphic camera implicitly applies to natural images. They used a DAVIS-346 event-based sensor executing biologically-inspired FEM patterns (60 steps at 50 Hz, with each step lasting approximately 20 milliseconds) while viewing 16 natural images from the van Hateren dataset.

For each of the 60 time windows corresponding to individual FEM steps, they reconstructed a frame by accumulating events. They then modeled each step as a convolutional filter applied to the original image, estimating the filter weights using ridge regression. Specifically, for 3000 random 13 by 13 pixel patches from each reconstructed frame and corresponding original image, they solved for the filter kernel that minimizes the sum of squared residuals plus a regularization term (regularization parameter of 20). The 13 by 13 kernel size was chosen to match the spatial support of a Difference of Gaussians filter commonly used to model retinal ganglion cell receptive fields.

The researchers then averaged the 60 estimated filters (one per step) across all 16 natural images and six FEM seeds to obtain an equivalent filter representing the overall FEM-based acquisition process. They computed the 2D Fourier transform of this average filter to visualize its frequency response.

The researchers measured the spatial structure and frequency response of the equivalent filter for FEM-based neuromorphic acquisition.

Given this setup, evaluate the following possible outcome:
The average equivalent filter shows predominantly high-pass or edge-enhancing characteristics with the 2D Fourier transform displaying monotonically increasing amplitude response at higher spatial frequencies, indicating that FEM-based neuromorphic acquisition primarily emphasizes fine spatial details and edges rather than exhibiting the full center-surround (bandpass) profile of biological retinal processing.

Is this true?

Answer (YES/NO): NO